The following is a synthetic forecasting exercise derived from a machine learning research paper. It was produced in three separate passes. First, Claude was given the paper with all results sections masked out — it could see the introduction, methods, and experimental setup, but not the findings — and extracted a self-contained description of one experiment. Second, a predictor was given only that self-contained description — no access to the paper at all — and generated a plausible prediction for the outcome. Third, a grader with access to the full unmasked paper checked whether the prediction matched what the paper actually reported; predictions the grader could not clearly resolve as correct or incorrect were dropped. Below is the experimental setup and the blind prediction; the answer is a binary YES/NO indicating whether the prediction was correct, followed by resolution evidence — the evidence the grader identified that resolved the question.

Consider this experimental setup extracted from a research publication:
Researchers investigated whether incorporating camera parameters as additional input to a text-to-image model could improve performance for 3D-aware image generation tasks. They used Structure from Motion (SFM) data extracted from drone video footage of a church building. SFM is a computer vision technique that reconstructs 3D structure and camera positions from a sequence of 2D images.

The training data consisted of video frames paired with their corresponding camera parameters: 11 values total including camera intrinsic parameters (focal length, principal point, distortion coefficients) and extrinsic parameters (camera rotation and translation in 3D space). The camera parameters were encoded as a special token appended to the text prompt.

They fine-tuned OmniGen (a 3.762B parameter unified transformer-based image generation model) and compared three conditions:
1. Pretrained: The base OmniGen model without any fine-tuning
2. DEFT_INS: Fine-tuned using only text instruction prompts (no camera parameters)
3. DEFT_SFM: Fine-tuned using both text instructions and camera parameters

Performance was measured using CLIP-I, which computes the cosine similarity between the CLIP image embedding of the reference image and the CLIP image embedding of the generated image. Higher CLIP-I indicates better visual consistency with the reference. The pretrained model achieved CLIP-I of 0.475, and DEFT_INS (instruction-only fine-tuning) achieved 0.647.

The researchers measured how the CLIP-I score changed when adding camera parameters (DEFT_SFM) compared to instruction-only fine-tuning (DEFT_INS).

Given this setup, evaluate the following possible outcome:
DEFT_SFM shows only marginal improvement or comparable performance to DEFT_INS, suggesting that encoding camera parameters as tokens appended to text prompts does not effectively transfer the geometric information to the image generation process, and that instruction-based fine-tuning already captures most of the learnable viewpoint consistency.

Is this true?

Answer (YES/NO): YES